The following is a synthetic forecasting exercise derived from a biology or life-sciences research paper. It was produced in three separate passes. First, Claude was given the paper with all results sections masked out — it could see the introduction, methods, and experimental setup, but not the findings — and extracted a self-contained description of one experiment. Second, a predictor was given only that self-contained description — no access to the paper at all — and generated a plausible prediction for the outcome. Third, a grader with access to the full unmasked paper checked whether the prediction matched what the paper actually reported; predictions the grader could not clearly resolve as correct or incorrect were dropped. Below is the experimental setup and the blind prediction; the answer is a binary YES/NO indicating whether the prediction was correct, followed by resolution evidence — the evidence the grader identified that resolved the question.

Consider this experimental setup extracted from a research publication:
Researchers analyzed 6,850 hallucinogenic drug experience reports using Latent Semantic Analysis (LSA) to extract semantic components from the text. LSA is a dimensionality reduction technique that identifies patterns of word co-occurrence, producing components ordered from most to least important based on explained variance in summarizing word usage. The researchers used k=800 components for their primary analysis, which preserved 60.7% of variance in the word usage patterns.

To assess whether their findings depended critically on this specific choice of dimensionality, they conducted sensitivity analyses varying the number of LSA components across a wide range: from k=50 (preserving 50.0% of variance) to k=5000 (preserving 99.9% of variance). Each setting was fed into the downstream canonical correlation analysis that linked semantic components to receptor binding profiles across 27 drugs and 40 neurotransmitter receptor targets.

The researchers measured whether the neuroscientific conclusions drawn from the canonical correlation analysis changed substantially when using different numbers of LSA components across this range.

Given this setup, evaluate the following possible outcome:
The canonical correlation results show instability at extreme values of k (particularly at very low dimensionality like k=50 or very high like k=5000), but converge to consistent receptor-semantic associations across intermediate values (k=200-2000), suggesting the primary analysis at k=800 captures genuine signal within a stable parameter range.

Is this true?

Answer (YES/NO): NO